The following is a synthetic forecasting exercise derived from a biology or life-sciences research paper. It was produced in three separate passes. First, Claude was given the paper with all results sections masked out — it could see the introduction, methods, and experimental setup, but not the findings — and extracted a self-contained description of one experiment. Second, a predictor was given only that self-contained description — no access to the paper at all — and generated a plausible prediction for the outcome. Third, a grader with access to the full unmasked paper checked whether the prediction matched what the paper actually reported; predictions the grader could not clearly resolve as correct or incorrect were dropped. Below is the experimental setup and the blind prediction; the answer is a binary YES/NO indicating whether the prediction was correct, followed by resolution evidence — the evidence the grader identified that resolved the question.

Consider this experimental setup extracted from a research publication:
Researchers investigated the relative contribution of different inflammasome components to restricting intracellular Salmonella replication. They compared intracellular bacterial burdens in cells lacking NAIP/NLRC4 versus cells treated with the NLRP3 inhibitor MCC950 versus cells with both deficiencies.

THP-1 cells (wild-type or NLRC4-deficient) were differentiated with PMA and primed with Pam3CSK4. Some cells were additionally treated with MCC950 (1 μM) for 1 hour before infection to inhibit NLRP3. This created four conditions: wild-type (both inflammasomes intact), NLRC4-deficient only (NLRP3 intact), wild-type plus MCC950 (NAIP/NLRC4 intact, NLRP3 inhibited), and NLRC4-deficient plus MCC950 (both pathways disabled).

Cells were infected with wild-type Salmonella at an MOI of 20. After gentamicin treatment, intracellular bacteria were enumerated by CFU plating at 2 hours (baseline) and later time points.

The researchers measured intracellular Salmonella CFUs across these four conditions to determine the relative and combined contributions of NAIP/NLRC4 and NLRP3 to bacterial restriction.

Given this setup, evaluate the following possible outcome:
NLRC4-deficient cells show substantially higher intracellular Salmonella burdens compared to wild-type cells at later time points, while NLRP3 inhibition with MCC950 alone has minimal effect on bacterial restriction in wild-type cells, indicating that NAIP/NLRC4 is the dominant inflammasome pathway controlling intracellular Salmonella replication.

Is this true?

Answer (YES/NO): NO